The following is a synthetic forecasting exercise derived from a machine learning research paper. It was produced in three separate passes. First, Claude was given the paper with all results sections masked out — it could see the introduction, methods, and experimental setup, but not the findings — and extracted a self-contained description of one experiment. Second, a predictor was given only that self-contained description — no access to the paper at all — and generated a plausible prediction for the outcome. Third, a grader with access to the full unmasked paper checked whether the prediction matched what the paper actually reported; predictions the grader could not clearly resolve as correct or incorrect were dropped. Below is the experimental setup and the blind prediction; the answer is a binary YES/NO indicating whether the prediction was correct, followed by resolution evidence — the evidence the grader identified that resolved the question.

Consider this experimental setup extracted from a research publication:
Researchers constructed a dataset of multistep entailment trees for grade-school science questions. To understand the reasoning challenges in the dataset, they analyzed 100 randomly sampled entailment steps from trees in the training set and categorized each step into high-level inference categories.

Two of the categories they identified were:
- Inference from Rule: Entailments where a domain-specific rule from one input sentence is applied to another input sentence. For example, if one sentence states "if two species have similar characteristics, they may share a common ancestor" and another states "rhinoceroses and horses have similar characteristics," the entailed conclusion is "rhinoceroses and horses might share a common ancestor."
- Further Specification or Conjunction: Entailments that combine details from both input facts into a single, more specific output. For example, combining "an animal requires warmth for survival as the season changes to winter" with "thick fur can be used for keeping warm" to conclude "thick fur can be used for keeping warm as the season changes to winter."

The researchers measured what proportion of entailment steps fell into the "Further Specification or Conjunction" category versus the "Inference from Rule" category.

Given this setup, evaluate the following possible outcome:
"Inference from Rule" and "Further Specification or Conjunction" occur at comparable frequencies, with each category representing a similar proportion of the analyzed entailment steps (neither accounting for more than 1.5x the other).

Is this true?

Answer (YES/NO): NO